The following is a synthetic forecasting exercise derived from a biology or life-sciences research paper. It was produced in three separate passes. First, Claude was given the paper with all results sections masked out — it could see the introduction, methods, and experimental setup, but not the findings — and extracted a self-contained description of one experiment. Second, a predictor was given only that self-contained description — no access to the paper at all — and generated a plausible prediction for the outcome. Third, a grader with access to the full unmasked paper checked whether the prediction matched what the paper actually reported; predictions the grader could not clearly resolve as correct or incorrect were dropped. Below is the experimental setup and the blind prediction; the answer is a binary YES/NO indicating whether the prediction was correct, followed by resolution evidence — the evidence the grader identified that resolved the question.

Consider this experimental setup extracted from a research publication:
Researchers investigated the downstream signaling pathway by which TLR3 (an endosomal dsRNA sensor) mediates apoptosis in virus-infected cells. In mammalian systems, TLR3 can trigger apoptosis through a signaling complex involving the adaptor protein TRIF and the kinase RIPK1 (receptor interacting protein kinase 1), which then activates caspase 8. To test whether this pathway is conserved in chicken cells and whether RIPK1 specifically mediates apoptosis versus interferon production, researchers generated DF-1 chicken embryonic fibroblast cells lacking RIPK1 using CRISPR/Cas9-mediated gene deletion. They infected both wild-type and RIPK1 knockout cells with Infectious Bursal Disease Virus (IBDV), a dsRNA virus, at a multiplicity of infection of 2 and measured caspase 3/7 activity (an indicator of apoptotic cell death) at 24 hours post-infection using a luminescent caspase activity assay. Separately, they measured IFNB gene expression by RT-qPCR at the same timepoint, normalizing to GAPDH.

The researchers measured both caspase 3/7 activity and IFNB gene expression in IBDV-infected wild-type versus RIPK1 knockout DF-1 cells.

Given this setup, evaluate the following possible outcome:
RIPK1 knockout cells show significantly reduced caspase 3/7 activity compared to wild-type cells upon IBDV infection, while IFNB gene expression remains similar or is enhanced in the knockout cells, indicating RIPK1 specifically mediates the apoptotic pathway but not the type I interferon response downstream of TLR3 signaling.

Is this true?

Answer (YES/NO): NO